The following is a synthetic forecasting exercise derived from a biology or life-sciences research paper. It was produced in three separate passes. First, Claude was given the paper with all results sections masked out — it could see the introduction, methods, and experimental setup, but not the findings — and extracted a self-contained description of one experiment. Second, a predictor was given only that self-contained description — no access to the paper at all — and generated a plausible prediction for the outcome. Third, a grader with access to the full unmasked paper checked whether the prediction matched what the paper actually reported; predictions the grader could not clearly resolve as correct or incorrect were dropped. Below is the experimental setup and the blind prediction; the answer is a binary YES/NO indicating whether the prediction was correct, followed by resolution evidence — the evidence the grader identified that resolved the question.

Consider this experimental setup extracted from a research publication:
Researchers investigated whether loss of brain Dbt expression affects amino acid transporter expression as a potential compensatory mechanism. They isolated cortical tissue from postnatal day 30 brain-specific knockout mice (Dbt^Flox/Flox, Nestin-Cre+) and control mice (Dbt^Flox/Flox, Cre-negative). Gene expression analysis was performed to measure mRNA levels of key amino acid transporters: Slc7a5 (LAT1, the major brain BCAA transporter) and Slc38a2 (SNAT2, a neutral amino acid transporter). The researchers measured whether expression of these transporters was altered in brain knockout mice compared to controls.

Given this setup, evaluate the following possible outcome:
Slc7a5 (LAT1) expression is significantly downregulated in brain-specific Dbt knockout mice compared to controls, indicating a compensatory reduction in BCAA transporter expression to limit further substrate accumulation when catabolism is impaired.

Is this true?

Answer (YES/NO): NO